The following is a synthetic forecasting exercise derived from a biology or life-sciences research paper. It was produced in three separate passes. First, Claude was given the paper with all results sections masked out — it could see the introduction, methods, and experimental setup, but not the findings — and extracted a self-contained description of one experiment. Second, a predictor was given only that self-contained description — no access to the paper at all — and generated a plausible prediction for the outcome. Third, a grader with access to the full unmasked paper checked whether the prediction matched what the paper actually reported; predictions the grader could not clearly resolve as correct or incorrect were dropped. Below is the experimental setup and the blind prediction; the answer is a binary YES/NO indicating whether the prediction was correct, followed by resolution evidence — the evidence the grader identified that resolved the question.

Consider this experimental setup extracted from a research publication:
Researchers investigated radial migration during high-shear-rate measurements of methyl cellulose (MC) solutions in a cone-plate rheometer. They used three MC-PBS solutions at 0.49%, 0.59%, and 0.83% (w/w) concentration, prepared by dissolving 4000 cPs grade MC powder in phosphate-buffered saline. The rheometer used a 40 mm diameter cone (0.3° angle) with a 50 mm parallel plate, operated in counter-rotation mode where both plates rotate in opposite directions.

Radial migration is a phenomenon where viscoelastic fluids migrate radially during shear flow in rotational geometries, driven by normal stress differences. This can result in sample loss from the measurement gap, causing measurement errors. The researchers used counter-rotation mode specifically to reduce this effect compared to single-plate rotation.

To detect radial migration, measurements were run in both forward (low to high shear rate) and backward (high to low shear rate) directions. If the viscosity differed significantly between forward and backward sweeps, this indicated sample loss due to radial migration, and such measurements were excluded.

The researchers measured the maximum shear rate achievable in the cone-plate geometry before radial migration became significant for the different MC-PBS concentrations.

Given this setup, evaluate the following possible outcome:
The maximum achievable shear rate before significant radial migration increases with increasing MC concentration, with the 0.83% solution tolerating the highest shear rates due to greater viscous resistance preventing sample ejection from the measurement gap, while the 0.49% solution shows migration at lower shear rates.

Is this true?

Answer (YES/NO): YES